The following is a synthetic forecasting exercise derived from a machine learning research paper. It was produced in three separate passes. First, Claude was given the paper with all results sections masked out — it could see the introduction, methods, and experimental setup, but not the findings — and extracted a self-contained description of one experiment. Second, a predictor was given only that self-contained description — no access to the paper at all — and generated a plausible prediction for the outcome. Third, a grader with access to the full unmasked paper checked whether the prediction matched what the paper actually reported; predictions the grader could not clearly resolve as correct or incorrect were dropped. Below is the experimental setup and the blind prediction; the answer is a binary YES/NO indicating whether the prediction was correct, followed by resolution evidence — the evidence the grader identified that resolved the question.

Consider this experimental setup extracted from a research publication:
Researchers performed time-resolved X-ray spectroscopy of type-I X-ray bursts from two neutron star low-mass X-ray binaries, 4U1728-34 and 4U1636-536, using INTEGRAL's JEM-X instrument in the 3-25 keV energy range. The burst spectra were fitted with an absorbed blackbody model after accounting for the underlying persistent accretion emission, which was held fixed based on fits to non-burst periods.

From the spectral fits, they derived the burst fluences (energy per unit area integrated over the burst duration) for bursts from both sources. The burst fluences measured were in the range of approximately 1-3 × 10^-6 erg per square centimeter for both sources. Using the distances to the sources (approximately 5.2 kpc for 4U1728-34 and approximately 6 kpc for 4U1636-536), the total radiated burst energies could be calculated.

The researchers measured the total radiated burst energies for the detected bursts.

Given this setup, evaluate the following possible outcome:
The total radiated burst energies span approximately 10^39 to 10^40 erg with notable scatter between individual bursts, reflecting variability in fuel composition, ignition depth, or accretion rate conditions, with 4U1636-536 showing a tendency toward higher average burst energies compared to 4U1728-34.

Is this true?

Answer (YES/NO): NO